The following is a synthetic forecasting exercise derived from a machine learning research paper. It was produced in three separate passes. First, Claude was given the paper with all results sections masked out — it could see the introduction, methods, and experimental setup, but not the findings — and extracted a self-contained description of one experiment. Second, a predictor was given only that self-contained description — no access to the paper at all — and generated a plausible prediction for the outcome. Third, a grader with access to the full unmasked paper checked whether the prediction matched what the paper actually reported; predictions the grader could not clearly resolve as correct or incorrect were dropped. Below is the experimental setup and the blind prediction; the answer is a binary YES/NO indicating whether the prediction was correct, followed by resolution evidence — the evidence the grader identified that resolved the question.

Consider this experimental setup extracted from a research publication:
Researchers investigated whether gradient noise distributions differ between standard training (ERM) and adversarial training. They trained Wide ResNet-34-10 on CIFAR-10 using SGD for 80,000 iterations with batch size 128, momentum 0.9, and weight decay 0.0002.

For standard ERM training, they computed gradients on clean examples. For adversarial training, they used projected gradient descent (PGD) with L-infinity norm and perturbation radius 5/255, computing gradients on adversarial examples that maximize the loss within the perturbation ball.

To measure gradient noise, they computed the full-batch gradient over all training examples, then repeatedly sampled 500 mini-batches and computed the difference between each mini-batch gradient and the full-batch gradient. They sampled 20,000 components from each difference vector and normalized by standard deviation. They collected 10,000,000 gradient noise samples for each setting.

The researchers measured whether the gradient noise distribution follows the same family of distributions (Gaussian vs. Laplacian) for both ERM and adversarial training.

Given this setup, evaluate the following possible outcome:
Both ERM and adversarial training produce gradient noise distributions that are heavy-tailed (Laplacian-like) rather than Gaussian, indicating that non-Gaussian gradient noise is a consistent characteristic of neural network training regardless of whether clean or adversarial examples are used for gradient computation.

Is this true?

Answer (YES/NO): YES